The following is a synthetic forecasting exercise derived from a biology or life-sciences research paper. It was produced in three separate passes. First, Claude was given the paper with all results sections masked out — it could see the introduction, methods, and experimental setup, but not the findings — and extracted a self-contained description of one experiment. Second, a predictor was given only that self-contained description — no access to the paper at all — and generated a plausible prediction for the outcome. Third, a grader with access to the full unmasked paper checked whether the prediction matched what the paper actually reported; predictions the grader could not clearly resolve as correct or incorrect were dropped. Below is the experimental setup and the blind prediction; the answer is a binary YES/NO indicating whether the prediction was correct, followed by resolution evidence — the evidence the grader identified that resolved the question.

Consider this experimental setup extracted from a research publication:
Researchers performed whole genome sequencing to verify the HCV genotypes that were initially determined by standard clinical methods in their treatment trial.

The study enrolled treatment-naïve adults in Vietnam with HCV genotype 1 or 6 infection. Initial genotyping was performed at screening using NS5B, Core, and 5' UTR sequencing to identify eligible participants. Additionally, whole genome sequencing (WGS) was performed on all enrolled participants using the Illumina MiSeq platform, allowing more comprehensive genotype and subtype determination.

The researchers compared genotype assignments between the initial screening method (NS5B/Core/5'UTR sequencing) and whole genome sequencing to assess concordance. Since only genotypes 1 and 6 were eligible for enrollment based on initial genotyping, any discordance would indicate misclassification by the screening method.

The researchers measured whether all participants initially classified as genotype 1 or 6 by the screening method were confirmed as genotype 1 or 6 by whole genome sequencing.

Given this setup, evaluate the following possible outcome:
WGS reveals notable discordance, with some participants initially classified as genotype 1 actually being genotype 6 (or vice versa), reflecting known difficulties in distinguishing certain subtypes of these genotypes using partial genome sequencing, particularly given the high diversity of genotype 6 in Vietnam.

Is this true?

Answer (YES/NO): NO